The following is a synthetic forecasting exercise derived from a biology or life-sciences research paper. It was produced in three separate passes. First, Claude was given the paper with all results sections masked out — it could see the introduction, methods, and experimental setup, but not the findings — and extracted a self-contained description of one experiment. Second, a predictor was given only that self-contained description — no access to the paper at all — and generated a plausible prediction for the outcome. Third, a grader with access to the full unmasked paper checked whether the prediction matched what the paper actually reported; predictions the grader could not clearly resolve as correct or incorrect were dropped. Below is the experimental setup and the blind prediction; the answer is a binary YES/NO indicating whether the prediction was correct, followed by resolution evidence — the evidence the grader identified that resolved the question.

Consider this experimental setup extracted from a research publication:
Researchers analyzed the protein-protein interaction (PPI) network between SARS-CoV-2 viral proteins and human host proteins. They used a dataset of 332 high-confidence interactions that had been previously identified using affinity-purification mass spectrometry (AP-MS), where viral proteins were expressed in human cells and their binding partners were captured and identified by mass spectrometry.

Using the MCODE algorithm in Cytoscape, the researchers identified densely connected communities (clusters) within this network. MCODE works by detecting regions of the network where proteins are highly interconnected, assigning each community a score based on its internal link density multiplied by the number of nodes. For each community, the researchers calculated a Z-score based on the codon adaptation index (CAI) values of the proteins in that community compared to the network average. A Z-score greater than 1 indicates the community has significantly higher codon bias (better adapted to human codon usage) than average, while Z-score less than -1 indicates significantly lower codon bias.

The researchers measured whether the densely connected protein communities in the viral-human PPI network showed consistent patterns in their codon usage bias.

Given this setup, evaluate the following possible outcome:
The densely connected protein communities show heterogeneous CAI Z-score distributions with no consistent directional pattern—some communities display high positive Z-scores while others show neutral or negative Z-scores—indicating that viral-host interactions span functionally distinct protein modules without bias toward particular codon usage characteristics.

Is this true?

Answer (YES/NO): NO